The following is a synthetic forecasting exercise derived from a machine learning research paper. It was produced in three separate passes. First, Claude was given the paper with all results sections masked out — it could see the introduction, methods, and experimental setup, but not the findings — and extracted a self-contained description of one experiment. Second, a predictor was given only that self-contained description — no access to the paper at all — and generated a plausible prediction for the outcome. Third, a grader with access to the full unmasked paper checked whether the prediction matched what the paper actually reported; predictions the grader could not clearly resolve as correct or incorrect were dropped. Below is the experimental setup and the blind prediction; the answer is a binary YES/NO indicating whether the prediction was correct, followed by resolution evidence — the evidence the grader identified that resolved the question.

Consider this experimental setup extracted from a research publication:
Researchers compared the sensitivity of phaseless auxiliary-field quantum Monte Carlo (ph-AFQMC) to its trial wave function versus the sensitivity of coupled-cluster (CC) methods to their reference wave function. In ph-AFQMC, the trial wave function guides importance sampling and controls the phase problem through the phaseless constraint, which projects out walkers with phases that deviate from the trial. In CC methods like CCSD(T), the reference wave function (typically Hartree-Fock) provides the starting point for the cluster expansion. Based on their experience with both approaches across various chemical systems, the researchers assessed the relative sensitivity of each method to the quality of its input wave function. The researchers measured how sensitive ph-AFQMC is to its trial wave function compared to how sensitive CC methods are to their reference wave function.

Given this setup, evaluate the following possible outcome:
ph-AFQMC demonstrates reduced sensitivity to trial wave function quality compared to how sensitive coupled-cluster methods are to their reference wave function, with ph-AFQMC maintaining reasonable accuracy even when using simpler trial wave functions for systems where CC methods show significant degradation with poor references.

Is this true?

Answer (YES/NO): NO